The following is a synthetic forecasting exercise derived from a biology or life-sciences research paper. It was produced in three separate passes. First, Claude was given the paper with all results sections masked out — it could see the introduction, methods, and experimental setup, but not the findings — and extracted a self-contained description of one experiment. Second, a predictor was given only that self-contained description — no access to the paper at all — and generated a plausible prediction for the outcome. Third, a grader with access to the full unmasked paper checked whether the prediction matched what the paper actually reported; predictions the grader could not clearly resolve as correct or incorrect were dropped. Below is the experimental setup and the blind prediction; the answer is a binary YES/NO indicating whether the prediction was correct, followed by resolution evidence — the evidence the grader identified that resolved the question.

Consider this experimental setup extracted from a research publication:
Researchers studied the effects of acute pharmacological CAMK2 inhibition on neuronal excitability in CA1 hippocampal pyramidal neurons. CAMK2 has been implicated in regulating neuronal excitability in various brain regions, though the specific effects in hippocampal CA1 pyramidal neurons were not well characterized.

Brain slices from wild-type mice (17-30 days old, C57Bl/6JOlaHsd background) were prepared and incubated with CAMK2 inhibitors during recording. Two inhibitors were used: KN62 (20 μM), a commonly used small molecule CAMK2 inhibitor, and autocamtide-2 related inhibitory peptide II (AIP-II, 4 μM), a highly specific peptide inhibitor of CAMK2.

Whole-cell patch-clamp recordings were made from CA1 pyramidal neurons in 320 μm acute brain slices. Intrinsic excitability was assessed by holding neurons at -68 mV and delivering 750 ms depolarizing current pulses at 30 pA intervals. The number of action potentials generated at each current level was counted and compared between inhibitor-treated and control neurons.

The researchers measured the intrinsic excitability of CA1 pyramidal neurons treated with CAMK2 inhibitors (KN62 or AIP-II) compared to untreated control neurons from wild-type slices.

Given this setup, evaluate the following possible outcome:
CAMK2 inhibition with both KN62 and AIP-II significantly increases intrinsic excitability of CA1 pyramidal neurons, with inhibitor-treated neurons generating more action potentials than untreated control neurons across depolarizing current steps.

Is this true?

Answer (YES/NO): NO